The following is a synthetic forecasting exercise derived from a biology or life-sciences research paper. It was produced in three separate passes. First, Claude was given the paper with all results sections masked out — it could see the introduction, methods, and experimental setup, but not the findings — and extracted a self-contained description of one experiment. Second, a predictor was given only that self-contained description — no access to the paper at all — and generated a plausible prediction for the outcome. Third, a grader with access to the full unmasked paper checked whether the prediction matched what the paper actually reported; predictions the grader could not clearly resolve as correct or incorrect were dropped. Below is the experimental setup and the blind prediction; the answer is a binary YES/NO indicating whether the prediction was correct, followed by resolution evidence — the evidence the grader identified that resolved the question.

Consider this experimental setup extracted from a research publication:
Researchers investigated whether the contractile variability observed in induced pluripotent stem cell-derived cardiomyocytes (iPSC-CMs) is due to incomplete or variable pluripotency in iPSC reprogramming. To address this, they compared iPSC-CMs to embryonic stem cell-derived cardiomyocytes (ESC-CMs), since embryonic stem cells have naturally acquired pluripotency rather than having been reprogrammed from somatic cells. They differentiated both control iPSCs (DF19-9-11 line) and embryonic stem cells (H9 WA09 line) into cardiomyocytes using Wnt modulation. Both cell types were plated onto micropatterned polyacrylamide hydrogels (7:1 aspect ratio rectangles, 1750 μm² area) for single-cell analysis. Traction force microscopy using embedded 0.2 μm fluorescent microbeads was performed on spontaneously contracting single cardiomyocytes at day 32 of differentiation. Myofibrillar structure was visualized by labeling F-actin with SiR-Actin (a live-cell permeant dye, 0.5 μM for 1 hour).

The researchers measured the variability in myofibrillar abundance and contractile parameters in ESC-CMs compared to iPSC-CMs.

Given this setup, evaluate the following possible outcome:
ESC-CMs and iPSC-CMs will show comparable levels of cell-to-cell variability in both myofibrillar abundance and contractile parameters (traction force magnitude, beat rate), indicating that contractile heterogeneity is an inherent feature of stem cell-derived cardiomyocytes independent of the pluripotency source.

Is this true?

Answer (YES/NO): YES